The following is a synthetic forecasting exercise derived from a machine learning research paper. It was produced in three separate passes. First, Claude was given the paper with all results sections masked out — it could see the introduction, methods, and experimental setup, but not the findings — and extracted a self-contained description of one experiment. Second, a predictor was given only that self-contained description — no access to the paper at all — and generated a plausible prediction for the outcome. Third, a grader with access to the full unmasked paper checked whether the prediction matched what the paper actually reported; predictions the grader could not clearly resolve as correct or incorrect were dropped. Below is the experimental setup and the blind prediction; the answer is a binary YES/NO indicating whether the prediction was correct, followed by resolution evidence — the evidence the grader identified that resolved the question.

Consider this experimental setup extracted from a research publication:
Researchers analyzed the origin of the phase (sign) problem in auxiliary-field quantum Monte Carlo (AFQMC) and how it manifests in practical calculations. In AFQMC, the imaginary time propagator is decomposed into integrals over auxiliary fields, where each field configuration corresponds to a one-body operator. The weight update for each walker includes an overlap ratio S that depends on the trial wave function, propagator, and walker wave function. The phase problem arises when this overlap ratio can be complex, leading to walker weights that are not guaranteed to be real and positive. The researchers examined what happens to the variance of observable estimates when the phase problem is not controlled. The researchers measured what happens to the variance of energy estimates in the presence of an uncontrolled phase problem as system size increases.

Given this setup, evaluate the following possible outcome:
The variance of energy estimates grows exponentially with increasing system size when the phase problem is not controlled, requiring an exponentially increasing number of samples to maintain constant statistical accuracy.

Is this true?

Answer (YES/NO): YES